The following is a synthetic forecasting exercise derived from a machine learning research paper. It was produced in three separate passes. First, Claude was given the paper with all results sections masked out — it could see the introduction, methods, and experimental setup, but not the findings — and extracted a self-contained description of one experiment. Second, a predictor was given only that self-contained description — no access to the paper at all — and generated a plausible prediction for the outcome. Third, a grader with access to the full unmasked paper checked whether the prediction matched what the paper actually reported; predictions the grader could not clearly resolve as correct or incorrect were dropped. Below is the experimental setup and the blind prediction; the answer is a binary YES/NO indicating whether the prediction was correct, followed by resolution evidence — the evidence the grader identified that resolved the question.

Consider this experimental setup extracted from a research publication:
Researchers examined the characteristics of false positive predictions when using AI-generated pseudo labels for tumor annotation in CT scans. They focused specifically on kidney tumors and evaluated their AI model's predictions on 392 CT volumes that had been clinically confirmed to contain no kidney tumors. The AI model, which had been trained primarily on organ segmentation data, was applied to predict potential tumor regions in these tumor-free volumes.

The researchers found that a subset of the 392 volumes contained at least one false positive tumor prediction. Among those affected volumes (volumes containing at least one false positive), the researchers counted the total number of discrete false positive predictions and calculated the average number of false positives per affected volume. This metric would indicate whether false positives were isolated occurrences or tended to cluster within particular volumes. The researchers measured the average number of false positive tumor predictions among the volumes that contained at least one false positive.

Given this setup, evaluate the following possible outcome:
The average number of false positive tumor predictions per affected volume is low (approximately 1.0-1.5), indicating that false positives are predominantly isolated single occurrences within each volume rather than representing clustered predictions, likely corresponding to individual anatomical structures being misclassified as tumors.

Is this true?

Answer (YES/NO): NO